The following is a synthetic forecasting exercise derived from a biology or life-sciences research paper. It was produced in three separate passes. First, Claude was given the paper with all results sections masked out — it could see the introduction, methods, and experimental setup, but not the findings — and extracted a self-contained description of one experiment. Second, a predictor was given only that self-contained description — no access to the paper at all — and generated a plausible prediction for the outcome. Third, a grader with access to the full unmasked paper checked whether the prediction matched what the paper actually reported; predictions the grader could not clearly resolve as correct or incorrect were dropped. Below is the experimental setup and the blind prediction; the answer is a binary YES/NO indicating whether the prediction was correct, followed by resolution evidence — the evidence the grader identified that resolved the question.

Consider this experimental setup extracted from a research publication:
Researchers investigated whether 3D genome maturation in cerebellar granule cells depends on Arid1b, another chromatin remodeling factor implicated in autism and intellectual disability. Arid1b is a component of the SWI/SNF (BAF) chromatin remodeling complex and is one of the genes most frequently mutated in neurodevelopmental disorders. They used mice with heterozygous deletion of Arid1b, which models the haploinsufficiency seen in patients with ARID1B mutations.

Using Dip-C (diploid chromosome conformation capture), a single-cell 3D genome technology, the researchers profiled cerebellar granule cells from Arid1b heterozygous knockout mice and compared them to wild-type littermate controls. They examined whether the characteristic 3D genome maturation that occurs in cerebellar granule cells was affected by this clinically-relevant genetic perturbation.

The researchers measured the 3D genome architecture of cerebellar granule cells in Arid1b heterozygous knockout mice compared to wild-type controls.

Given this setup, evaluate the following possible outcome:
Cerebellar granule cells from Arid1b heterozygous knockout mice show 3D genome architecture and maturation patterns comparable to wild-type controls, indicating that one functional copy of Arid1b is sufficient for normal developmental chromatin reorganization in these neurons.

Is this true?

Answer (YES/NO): YES